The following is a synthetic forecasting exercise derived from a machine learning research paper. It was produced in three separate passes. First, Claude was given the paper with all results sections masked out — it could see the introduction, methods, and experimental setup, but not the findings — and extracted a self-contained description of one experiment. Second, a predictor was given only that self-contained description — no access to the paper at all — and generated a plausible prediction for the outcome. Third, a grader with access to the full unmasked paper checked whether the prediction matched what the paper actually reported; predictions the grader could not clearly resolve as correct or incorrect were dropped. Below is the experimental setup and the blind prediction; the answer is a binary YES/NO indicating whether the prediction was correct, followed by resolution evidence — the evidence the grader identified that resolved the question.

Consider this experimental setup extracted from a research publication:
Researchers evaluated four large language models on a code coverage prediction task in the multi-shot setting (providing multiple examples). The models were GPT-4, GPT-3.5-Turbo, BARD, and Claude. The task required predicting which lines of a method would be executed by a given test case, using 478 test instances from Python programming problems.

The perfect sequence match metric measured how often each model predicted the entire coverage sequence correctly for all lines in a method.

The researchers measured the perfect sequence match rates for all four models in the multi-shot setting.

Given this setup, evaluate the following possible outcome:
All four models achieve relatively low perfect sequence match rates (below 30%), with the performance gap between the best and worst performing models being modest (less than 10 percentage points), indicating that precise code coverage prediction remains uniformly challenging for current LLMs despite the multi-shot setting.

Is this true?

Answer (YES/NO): NO